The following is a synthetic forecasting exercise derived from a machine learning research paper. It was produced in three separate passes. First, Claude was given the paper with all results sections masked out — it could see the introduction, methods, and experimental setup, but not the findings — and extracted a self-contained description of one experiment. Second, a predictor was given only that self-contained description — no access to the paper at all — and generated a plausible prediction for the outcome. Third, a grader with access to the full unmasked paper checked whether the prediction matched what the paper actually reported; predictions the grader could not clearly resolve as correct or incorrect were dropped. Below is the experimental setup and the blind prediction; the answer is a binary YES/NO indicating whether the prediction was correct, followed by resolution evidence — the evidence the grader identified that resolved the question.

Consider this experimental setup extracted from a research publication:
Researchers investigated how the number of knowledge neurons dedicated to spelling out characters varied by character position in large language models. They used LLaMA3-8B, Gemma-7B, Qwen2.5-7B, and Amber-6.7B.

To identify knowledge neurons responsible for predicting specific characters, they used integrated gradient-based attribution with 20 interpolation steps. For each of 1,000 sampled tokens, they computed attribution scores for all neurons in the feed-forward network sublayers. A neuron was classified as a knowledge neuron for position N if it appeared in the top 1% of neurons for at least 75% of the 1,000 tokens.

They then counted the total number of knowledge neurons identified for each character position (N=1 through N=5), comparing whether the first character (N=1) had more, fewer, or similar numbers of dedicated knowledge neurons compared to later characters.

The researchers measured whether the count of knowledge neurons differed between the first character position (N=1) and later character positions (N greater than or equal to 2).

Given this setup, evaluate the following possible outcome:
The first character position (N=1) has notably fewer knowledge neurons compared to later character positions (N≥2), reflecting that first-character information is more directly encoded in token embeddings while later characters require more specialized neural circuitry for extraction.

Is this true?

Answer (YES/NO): NO